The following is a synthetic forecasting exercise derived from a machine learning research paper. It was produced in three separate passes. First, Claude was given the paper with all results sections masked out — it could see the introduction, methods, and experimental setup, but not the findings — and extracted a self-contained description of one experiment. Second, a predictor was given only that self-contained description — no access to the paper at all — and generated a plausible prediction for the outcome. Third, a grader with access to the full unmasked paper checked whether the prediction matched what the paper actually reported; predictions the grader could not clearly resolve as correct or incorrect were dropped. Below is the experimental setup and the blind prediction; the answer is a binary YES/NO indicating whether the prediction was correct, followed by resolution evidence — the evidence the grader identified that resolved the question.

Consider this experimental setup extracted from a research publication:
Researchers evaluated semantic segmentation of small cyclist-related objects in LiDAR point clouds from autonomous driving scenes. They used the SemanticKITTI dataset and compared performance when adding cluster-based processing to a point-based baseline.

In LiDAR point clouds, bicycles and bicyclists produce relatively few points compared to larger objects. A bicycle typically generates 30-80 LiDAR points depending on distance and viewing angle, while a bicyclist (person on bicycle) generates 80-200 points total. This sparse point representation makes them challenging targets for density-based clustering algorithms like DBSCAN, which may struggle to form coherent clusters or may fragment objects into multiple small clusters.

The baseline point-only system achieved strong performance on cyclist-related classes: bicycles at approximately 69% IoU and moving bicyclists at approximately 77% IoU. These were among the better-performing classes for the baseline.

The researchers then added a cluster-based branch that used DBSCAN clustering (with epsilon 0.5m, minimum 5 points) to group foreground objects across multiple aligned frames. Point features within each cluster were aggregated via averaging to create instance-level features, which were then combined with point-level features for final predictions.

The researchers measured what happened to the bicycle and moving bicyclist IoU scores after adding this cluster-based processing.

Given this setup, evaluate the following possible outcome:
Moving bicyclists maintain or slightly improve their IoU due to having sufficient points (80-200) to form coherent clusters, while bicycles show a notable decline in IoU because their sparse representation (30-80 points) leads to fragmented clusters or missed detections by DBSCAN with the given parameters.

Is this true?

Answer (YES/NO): NO